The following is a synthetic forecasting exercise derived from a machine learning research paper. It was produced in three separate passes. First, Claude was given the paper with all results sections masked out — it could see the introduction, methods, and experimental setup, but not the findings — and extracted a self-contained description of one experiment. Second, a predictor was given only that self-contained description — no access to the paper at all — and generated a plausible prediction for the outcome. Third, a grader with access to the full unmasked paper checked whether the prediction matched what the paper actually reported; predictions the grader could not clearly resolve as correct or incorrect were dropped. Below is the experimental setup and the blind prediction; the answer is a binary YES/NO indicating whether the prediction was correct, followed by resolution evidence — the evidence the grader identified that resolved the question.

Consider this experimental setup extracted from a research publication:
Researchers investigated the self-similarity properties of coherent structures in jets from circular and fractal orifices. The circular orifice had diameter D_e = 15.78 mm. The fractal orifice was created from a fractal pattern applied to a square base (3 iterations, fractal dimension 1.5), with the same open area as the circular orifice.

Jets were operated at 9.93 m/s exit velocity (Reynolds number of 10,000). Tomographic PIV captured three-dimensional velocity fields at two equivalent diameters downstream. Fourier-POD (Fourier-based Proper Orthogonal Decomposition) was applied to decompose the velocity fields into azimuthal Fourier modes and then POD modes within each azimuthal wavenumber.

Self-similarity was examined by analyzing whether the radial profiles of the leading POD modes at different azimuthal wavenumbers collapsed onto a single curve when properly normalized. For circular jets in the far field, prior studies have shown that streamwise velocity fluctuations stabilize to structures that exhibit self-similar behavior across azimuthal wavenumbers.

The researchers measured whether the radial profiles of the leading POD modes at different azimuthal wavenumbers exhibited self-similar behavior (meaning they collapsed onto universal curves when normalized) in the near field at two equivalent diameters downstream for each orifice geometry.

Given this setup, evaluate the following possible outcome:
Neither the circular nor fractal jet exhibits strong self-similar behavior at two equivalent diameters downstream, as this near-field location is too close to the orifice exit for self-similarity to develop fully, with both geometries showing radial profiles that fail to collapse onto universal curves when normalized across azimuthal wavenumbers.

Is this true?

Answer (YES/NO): NO